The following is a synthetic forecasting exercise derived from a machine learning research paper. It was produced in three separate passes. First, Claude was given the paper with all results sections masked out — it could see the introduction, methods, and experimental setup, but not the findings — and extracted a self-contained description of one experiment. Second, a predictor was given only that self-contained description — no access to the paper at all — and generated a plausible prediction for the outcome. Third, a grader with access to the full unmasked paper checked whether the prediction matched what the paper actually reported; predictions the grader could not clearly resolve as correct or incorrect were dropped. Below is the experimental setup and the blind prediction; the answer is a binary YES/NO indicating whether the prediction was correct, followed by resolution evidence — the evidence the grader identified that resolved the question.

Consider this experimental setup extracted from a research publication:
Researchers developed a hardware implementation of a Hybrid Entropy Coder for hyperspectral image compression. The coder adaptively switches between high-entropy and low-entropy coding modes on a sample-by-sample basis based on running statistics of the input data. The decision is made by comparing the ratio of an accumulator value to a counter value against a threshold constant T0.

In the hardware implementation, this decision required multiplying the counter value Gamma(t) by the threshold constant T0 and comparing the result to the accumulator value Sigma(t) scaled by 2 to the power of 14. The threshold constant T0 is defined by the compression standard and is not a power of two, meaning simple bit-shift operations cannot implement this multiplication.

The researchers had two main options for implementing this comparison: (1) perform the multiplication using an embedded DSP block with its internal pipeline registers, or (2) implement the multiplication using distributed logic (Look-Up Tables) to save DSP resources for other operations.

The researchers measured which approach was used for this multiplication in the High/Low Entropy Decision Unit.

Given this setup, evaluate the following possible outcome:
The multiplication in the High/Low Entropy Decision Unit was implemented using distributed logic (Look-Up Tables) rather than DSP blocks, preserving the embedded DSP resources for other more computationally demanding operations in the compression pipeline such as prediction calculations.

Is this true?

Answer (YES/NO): NO